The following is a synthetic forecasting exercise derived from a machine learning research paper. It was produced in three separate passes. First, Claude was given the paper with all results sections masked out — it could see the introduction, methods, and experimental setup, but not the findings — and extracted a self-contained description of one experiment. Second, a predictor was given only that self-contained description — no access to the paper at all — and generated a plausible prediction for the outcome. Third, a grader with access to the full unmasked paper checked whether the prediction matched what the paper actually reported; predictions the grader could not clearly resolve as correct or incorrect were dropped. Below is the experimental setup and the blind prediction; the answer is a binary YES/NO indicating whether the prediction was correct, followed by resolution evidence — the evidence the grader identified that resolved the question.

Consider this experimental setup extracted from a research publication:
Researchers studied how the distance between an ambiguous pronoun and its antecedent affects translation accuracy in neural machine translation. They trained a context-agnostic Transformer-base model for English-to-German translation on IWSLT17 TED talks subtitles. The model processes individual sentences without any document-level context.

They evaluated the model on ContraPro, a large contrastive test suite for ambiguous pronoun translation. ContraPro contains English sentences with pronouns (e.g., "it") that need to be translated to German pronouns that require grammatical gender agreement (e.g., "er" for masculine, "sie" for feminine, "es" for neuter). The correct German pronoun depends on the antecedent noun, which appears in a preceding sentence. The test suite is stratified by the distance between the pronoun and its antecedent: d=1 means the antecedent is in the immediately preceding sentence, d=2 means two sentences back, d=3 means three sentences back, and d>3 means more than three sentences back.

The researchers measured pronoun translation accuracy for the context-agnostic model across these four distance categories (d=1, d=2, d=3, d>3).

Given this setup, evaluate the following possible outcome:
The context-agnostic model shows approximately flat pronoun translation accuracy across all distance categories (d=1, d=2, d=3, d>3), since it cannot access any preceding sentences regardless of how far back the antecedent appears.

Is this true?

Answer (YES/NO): NO